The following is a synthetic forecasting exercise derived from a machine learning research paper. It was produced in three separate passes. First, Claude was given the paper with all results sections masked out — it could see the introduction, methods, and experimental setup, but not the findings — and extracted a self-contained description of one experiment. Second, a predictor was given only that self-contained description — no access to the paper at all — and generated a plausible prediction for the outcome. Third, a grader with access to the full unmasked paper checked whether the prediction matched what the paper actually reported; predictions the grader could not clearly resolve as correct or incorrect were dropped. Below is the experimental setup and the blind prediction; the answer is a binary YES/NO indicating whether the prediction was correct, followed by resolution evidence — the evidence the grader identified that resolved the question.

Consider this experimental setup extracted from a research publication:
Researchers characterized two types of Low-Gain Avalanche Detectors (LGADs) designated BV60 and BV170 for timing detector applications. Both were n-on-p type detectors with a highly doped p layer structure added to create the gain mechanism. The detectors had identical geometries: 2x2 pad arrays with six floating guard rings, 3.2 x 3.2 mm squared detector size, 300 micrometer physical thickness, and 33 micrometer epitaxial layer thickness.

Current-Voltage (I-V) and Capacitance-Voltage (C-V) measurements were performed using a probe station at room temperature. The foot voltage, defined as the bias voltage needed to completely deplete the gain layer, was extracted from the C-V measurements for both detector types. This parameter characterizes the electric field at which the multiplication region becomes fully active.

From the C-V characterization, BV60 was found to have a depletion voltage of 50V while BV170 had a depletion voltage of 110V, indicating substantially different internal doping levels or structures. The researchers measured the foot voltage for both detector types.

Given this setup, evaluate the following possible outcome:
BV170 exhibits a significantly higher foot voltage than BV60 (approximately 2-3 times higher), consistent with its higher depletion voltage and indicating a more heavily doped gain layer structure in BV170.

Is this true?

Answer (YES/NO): NO